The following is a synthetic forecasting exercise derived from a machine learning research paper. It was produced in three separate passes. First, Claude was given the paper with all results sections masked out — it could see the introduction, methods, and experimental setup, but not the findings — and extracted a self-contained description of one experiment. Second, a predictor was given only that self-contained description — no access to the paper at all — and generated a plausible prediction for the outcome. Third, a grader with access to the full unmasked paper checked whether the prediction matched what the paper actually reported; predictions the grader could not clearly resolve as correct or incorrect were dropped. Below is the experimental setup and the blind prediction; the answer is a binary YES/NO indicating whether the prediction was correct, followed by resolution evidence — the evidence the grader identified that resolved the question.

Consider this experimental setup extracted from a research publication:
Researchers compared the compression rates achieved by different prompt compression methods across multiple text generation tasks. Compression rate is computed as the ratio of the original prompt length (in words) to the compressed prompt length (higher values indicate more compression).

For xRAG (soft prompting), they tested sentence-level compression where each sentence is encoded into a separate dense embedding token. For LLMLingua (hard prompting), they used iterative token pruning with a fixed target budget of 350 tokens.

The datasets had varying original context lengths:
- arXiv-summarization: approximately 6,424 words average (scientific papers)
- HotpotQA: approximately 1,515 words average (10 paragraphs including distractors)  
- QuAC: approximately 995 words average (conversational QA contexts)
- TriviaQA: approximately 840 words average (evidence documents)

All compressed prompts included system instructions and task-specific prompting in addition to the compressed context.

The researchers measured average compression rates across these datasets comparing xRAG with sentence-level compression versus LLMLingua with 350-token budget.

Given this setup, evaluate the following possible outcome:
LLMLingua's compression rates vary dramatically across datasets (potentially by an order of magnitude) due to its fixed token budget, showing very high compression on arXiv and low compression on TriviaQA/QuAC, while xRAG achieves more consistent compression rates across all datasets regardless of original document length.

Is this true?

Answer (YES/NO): YES